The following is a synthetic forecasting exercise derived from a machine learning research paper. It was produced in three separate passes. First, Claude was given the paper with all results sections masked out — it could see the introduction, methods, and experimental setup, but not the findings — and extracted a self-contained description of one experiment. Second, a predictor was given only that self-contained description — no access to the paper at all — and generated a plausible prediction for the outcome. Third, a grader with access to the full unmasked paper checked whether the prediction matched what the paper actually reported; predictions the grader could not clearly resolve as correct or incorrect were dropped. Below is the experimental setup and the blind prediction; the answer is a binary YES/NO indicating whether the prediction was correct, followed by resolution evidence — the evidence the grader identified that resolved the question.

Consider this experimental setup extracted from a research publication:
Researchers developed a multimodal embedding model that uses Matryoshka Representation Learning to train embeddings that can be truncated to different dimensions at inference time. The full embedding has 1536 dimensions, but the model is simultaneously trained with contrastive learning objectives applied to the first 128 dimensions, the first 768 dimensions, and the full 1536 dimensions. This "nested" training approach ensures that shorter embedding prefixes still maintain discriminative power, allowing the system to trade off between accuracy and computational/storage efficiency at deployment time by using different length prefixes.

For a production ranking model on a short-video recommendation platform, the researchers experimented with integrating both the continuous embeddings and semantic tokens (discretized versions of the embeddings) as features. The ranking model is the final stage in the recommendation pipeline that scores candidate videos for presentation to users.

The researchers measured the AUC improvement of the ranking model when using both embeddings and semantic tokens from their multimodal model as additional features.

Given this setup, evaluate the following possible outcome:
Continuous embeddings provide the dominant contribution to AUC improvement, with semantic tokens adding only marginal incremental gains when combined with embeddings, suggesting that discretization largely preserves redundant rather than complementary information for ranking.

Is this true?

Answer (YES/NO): NO